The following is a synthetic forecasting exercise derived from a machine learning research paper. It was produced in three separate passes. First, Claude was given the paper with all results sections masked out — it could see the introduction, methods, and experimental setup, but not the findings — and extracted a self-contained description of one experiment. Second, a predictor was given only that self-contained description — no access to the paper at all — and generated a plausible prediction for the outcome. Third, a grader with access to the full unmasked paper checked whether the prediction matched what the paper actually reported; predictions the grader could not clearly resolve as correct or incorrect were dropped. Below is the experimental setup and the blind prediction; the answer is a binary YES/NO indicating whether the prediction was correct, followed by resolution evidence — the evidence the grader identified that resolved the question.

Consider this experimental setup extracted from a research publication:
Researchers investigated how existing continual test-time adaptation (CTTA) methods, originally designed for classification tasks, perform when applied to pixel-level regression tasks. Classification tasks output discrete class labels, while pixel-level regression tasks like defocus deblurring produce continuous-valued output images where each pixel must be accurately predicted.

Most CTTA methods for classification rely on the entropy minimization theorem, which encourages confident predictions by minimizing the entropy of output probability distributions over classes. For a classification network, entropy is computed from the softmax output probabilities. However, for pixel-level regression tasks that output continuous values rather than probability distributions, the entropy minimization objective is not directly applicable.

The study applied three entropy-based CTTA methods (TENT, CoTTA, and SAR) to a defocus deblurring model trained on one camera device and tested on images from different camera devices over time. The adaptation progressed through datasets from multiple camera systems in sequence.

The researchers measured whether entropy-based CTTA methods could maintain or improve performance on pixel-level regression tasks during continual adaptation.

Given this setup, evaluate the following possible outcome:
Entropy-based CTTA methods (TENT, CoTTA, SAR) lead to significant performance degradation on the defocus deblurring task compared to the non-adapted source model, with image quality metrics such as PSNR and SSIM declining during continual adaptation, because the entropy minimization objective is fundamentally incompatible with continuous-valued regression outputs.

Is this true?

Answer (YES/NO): NO